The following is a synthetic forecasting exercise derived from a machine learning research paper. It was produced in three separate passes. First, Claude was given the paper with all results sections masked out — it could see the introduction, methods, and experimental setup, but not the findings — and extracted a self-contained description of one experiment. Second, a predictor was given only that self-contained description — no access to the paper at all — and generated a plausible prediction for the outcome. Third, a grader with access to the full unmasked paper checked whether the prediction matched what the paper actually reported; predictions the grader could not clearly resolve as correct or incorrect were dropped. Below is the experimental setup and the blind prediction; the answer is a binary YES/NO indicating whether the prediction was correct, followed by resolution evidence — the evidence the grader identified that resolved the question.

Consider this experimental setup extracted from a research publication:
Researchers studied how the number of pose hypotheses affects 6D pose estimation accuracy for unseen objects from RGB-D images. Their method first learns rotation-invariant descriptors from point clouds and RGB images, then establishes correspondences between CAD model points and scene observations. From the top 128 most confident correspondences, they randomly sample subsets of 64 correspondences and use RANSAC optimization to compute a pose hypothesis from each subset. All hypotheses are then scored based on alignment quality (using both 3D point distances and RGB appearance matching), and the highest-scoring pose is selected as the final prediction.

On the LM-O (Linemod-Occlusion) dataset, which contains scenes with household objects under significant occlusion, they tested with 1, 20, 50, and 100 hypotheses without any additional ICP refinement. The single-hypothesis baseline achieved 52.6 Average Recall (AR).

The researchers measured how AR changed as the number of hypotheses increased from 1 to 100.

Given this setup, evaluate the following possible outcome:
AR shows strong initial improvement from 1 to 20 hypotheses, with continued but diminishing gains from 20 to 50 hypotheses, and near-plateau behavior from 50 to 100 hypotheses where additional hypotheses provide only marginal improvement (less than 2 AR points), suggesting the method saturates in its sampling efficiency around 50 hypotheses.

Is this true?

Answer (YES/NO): YES